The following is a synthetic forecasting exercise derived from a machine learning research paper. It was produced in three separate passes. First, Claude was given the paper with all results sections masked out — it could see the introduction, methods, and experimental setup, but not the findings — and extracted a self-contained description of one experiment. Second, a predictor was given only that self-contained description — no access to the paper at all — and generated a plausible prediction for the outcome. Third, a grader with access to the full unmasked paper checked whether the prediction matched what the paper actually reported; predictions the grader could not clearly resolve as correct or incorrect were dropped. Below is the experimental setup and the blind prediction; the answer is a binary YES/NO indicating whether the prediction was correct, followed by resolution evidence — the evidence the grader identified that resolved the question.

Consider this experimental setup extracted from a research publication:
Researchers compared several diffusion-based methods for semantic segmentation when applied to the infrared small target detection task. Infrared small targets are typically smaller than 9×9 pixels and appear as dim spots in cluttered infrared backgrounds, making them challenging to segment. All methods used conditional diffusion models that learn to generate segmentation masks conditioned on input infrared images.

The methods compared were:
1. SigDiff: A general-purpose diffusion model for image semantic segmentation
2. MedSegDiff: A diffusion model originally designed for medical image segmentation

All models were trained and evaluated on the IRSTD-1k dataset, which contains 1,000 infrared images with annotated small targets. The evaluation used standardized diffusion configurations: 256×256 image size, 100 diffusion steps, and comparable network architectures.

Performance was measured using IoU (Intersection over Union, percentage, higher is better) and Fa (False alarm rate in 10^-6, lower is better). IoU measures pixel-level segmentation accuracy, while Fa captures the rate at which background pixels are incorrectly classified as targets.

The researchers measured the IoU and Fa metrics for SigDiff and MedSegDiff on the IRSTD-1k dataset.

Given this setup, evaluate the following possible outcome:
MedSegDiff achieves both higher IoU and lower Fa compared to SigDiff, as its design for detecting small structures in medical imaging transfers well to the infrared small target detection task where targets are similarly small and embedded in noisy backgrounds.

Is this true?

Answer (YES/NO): NO